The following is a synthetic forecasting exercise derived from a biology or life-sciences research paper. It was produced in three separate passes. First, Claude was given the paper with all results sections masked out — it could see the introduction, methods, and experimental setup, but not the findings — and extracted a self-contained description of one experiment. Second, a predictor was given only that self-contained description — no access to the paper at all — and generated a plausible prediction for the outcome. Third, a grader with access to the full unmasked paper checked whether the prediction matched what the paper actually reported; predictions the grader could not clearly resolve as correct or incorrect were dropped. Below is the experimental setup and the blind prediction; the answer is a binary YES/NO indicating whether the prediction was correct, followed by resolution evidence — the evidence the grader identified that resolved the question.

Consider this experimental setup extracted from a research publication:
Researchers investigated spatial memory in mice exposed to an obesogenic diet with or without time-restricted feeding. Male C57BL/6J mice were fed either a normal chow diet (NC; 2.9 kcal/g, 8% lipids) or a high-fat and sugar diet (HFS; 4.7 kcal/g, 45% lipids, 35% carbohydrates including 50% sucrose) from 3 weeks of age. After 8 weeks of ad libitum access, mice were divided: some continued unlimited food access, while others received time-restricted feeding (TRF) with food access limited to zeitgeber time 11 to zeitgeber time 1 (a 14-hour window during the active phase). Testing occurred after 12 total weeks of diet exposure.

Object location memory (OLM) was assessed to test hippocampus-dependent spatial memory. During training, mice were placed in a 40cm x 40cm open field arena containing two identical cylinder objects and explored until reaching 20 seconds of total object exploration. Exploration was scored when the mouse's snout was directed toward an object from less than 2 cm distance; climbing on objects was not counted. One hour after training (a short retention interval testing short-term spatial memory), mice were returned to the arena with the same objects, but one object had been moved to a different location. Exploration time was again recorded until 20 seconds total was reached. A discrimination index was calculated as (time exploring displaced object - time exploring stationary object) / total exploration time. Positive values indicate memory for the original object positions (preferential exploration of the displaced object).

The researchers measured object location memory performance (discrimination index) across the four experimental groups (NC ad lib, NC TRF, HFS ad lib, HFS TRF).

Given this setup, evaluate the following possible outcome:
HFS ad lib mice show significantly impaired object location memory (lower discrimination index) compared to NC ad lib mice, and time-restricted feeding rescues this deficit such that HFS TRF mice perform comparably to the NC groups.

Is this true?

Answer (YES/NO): YES